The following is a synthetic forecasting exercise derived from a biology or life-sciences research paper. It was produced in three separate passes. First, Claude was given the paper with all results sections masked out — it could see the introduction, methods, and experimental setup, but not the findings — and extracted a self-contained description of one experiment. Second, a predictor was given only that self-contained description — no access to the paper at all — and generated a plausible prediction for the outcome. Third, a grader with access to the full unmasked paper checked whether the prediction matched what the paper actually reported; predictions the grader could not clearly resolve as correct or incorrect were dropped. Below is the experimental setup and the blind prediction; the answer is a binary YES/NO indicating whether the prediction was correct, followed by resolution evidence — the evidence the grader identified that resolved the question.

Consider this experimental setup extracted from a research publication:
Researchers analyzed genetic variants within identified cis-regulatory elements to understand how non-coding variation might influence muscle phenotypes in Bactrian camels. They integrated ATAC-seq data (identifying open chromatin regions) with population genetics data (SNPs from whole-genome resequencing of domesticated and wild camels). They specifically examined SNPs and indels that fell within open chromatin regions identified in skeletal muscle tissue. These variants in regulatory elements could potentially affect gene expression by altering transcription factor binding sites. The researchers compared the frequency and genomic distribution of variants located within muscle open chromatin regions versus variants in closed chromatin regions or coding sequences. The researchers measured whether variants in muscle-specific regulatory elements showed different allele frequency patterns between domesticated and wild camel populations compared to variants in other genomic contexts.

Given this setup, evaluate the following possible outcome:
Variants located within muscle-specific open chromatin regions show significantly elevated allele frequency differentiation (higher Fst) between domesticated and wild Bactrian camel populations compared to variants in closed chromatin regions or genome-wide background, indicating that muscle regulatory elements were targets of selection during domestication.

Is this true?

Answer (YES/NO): YES